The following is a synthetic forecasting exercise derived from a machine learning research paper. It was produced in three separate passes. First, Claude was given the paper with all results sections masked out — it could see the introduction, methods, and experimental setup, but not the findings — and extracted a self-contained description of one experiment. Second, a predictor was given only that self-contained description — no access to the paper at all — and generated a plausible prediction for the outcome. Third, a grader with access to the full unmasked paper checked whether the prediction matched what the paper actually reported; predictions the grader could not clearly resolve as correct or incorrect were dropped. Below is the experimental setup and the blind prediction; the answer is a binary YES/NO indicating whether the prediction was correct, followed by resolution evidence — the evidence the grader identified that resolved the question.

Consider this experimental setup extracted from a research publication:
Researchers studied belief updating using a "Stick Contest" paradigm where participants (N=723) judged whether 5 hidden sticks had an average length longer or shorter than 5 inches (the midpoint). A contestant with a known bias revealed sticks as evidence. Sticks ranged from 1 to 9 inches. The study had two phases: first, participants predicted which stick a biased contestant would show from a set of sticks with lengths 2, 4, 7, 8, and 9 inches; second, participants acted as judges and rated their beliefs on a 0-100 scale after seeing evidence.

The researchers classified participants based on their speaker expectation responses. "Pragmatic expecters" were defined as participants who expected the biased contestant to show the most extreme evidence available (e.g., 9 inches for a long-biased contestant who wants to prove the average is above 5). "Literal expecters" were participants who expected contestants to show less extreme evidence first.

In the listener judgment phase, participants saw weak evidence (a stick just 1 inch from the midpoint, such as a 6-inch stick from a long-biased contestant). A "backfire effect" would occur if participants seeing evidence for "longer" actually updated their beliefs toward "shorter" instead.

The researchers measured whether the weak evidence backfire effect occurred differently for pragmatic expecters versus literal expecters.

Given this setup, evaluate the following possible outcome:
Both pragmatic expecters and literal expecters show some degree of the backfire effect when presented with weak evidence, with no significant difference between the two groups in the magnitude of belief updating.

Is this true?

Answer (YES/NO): NO